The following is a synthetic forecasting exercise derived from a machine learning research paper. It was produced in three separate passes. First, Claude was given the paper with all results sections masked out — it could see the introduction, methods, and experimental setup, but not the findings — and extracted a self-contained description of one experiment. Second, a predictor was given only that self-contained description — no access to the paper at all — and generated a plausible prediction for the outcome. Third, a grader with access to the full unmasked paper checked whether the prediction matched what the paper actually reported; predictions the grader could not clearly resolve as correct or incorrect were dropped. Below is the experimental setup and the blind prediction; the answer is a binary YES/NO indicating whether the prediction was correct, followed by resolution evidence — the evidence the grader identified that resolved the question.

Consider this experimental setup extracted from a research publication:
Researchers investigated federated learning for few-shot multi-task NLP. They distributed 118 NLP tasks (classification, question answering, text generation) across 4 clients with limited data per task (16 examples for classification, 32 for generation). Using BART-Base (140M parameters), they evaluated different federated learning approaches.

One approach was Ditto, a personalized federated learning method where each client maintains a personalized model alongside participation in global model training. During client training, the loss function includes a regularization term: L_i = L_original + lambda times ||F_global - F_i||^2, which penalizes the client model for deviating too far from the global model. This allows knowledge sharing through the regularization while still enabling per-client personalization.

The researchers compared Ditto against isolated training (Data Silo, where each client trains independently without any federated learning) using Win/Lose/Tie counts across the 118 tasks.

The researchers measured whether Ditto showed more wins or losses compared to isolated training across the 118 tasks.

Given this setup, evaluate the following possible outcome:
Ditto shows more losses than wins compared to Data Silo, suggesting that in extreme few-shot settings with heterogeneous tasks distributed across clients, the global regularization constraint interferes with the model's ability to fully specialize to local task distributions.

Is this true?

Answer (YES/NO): NO